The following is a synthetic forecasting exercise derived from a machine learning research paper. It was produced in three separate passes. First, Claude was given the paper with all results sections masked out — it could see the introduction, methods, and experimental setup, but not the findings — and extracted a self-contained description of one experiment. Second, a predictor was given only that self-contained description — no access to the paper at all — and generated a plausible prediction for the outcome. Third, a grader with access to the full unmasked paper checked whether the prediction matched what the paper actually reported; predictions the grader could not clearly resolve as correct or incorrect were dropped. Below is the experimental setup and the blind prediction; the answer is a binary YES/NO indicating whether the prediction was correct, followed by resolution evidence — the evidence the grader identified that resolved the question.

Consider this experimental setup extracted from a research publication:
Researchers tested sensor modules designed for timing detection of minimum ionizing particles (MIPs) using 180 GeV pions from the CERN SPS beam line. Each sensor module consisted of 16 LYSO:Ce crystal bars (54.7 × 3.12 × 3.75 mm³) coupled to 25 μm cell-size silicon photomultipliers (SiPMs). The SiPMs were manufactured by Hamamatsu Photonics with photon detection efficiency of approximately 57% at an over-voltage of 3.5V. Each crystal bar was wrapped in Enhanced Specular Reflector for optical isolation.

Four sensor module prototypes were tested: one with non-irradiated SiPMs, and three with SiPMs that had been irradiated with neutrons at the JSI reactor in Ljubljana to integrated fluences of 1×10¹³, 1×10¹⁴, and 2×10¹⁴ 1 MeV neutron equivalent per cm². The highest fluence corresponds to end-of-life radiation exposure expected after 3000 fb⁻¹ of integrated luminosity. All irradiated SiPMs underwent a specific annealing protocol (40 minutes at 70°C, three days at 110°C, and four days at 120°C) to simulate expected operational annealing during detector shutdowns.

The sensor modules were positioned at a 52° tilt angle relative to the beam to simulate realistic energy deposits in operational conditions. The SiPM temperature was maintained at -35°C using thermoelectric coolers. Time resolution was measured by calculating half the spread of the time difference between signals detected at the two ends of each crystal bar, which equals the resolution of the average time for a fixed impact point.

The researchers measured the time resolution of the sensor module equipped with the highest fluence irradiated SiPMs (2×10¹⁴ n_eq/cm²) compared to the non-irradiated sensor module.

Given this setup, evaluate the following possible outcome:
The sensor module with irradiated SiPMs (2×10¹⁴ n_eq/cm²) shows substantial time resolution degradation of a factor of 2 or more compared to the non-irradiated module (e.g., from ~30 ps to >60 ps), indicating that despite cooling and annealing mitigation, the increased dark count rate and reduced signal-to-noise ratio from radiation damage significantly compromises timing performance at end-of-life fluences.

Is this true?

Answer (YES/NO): NO